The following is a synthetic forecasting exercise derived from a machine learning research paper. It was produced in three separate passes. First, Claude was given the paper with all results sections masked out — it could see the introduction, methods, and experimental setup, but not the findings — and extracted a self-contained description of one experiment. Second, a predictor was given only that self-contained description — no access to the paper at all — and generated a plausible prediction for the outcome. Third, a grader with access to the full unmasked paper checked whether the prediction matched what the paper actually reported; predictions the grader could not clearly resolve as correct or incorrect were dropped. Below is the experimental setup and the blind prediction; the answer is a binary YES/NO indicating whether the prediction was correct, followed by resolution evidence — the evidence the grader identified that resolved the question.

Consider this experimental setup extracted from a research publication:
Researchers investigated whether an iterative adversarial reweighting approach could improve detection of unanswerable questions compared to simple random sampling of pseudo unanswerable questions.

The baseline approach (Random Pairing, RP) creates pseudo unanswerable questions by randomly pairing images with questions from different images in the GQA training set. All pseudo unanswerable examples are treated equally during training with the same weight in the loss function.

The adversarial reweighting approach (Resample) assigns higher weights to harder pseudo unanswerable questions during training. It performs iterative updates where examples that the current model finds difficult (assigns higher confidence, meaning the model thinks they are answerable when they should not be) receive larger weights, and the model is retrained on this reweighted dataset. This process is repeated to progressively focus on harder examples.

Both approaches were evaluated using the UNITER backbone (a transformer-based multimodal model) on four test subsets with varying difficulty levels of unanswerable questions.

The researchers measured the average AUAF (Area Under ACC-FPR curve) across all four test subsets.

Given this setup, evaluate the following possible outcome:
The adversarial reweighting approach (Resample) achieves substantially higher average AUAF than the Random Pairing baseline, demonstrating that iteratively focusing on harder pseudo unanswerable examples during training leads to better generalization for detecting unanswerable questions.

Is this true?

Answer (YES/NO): NO